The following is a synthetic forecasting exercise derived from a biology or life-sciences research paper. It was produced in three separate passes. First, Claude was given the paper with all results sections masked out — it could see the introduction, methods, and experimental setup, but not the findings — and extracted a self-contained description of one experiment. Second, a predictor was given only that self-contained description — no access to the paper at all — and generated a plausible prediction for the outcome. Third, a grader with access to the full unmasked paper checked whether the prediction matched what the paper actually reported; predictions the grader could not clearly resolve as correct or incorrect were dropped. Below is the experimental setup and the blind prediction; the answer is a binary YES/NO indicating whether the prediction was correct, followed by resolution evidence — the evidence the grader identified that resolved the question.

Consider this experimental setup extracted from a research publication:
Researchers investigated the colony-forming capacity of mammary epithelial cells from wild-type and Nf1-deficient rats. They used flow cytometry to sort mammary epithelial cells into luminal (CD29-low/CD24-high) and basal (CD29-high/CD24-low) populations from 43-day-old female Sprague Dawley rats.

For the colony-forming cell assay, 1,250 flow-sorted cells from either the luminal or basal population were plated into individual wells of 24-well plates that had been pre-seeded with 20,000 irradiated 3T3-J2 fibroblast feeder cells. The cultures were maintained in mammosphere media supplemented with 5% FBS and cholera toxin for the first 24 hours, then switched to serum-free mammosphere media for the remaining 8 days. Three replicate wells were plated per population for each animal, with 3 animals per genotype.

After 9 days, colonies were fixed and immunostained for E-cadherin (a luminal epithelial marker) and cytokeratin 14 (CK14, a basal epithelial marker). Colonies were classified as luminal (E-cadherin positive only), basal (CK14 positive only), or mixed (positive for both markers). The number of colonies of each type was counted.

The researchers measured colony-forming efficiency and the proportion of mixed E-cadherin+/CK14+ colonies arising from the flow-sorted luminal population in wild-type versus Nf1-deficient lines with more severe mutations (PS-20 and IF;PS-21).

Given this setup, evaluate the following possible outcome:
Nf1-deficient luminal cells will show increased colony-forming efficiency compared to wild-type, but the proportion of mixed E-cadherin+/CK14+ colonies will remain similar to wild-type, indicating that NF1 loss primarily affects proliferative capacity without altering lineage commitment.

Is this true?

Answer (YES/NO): NO